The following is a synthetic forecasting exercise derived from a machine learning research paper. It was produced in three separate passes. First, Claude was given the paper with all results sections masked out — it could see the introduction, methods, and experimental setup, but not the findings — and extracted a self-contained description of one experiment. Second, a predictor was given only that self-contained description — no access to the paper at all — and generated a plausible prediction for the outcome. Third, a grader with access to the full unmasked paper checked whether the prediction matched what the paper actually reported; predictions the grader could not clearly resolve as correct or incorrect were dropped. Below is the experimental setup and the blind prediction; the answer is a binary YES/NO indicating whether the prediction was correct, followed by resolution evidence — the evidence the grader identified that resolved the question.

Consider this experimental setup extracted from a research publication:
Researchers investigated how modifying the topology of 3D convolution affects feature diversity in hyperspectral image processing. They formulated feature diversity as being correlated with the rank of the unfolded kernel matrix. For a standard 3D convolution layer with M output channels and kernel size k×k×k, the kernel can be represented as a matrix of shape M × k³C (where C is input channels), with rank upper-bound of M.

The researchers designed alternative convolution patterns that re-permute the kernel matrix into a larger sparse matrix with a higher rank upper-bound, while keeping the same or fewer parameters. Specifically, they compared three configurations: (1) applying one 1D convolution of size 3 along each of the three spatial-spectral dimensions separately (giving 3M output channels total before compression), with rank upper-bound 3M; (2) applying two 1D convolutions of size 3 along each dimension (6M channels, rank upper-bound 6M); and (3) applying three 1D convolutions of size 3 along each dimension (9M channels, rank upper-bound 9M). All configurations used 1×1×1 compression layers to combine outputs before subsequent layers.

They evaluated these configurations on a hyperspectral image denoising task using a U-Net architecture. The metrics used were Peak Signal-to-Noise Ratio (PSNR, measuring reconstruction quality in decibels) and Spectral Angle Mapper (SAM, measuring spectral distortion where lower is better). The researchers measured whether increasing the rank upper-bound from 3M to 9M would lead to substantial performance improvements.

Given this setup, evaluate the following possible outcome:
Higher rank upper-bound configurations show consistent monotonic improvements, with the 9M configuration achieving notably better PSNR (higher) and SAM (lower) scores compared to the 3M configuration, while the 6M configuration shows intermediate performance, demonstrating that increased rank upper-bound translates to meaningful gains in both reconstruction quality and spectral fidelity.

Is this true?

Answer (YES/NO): NO